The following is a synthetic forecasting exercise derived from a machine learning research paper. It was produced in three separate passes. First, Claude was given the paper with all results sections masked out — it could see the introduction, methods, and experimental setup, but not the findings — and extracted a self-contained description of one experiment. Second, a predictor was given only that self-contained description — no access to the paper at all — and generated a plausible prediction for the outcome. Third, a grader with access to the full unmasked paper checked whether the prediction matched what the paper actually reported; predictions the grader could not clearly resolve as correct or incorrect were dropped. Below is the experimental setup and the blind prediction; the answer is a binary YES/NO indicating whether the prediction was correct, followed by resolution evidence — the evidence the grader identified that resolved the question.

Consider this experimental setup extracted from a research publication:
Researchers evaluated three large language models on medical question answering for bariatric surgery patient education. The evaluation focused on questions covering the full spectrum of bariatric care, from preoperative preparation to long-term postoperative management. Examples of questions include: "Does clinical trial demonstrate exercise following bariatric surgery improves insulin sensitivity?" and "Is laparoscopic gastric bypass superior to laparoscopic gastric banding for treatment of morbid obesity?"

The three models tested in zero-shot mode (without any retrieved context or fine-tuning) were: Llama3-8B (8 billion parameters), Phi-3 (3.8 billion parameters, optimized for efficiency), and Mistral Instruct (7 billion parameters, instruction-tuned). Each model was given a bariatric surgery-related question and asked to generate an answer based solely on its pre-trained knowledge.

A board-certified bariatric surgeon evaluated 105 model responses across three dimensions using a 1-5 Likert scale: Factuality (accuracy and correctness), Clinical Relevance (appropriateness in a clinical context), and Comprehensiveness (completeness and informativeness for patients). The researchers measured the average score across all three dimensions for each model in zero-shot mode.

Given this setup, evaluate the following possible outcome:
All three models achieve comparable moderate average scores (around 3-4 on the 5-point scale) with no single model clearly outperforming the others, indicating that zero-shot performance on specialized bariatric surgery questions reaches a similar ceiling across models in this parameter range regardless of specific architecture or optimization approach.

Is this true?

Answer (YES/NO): NO